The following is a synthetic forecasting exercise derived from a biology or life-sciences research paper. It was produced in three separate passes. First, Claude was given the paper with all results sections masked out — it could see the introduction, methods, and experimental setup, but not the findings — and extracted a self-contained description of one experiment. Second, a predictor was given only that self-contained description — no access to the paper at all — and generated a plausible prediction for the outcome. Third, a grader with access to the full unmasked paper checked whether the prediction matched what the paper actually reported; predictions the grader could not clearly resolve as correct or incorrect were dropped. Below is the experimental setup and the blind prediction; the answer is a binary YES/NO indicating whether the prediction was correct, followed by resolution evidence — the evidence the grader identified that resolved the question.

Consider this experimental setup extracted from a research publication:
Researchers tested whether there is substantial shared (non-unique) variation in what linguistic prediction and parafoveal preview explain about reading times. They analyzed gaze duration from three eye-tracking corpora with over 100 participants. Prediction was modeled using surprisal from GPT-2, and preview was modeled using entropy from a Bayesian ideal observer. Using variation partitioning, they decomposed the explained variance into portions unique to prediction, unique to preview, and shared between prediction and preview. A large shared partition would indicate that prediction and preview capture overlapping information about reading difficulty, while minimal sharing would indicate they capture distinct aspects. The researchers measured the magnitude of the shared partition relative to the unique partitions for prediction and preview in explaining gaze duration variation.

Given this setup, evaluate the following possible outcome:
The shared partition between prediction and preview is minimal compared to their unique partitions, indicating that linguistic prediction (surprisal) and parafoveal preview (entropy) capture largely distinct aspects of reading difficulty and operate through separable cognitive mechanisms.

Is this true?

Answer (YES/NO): YES